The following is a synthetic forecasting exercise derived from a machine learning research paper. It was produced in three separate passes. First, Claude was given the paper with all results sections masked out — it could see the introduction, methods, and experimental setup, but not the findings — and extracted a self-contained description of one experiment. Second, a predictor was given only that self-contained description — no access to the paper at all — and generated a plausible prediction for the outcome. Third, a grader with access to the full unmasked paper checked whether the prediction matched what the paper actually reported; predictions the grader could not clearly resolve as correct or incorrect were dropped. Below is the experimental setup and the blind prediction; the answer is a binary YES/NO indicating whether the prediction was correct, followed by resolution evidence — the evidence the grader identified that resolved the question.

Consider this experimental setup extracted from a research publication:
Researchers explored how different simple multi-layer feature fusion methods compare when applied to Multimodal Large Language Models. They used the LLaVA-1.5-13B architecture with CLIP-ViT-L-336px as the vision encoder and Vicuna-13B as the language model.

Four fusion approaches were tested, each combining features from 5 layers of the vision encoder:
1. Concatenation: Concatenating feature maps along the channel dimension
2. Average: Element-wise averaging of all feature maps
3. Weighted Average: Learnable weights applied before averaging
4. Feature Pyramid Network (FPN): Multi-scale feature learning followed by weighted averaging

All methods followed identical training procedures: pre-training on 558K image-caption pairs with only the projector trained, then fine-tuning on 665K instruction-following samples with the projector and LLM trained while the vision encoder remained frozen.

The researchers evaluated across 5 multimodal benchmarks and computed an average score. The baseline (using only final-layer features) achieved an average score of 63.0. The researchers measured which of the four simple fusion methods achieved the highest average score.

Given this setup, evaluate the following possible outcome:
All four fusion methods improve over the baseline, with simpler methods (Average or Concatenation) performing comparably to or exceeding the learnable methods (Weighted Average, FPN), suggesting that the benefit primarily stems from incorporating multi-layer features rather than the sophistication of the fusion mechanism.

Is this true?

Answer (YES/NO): NO